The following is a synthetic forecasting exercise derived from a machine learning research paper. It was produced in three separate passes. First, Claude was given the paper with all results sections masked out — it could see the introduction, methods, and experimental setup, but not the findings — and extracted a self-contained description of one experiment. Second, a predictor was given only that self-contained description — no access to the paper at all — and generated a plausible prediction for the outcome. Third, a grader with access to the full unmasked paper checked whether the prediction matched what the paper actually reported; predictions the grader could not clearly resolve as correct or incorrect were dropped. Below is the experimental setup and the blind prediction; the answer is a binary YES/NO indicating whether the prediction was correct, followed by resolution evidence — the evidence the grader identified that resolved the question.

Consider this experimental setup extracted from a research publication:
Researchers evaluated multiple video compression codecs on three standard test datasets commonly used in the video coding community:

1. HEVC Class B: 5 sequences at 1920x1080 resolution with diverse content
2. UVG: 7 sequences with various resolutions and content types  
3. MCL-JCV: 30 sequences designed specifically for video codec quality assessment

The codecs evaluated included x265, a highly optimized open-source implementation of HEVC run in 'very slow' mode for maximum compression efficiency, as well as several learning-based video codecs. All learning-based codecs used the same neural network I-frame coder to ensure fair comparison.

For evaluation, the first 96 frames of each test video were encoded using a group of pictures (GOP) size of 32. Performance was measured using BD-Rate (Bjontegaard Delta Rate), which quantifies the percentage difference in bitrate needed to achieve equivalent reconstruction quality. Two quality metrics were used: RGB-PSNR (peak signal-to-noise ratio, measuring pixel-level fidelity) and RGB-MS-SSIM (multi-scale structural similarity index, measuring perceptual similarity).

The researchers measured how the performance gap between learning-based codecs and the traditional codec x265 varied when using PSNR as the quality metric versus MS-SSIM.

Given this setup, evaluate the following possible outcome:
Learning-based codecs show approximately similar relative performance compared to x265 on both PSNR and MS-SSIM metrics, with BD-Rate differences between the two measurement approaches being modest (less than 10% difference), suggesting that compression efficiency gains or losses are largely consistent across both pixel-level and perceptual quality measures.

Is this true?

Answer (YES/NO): NO